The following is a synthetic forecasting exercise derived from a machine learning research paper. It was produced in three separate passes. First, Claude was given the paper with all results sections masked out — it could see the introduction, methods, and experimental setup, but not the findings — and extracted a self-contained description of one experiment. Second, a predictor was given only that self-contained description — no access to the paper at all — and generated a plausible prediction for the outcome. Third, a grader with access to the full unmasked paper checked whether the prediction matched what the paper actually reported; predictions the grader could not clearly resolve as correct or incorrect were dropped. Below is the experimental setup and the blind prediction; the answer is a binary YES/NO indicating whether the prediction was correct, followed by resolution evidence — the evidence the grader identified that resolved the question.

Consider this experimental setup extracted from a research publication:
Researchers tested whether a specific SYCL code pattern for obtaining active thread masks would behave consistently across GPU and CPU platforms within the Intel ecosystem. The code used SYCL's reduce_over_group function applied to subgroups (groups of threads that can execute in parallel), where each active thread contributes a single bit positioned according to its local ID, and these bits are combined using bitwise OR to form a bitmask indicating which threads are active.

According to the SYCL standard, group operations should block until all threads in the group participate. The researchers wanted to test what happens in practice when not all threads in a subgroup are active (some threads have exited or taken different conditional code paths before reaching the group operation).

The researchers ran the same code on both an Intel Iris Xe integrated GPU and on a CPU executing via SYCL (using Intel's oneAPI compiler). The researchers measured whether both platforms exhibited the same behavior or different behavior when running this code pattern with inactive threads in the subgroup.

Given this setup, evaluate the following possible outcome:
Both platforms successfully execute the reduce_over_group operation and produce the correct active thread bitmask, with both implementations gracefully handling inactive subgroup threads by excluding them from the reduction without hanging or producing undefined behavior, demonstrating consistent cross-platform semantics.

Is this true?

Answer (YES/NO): YES